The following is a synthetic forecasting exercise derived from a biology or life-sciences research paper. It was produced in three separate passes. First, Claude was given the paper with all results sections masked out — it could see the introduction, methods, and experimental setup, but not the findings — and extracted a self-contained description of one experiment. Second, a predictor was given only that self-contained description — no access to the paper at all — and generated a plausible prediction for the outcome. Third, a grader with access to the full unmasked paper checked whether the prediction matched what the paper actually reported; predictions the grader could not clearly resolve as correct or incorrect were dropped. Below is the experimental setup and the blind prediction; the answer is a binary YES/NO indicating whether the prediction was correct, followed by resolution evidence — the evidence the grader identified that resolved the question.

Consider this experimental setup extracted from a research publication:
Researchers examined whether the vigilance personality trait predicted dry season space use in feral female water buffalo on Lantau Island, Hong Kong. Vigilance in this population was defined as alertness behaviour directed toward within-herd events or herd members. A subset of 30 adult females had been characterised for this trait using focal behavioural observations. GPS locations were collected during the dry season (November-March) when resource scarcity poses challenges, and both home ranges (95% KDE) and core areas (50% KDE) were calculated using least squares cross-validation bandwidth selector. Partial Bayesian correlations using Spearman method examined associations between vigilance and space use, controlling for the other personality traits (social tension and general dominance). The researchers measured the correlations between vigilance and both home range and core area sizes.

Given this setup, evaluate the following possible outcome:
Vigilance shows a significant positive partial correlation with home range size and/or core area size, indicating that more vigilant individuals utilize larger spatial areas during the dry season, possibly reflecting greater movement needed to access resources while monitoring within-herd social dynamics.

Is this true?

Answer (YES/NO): NO